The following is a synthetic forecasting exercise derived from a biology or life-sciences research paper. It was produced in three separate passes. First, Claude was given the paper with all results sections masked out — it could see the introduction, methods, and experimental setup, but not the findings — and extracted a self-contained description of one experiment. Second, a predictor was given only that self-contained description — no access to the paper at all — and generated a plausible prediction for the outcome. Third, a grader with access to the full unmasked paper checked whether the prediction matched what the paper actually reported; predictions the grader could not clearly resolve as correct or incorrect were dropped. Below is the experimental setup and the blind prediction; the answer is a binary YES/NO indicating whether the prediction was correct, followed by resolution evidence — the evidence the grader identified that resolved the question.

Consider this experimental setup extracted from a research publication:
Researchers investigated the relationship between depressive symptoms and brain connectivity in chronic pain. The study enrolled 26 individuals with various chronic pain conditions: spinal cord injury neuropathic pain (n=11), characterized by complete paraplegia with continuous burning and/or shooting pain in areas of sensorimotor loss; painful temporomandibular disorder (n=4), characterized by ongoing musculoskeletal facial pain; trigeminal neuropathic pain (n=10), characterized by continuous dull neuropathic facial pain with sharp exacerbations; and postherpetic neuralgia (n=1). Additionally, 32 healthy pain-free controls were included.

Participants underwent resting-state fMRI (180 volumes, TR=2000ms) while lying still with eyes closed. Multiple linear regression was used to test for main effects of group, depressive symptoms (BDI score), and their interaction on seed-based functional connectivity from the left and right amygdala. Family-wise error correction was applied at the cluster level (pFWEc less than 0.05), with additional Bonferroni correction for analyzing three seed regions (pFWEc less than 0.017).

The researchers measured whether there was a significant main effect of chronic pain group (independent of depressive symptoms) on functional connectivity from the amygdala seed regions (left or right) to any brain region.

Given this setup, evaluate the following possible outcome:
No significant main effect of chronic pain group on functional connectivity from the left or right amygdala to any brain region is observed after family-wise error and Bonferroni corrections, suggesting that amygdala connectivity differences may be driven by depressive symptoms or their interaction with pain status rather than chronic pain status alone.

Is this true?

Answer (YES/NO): YES